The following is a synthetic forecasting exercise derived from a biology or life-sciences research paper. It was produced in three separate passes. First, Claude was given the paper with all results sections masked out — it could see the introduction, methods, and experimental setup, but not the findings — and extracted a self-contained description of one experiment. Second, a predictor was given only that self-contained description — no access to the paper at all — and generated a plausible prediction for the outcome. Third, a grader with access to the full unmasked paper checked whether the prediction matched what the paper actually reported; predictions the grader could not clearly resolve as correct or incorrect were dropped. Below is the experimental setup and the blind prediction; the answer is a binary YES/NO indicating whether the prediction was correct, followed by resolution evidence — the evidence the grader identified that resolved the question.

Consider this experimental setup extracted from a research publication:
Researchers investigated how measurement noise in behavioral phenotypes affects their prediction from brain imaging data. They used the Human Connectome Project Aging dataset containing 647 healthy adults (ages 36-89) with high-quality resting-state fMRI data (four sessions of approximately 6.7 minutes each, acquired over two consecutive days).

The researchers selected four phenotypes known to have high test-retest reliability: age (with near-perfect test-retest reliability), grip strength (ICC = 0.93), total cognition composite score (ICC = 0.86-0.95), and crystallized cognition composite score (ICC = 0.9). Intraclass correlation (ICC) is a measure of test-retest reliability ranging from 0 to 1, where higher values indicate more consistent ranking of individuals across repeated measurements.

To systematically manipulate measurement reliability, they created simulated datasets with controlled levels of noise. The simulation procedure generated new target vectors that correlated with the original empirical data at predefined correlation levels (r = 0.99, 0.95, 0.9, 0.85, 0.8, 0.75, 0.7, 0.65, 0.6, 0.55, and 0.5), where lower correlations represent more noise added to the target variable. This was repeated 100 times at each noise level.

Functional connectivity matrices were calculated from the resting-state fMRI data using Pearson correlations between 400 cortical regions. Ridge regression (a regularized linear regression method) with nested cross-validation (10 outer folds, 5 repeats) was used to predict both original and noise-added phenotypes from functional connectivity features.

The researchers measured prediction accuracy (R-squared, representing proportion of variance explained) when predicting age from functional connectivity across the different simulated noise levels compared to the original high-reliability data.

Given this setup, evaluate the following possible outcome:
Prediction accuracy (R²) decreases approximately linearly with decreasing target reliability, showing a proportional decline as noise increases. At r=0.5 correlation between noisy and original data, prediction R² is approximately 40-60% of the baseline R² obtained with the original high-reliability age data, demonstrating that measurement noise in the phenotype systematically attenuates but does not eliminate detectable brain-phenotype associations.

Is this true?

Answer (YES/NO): NO